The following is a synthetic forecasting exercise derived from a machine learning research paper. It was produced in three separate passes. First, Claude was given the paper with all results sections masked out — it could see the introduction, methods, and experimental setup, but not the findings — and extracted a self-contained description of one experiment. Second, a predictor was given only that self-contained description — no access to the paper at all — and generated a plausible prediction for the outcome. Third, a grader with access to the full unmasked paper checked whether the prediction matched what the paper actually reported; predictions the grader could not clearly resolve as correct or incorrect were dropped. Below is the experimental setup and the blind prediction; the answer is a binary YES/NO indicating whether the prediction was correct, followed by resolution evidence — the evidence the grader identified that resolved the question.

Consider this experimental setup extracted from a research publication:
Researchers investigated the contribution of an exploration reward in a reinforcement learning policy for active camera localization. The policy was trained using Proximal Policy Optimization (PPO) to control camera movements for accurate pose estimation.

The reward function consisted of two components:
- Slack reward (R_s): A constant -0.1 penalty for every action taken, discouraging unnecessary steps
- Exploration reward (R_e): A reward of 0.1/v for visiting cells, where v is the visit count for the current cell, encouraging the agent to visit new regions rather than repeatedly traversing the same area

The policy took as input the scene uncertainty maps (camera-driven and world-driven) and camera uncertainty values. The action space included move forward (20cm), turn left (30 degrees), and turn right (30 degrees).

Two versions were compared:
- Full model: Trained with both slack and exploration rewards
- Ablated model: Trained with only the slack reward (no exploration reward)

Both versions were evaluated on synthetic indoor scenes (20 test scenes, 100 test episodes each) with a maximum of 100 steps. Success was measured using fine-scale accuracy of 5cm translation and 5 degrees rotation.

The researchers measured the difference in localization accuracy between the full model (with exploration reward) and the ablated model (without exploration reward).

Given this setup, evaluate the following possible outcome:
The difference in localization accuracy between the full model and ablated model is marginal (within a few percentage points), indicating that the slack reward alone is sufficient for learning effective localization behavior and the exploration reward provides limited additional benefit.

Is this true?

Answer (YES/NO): NO